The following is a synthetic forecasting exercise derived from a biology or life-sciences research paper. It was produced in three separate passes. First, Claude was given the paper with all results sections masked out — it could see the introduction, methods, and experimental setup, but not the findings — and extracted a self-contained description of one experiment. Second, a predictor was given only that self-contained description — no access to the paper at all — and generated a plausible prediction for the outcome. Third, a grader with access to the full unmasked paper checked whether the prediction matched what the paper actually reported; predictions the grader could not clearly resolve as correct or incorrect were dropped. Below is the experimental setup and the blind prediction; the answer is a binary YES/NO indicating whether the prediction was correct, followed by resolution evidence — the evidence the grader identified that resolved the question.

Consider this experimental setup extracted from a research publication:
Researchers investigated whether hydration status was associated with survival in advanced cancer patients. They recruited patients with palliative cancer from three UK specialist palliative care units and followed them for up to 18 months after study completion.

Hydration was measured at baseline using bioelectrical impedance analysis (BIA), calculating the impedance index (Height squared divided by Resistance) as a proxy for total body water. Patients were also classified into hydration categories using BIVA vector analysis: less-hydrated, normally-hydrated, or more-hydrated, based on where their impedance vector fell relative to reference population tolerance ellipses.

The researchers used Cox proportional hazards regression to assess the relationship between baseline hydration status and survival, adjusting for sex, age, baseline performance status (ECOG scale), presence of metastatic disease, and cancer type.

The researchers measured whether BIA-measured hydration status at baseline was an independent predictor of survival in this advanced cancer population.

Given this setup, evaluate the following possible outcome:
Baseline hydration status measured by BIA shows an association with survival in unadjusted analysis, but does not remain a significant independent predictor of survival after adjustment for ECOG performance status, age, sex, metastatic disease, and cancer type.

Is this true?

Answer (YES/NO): NO